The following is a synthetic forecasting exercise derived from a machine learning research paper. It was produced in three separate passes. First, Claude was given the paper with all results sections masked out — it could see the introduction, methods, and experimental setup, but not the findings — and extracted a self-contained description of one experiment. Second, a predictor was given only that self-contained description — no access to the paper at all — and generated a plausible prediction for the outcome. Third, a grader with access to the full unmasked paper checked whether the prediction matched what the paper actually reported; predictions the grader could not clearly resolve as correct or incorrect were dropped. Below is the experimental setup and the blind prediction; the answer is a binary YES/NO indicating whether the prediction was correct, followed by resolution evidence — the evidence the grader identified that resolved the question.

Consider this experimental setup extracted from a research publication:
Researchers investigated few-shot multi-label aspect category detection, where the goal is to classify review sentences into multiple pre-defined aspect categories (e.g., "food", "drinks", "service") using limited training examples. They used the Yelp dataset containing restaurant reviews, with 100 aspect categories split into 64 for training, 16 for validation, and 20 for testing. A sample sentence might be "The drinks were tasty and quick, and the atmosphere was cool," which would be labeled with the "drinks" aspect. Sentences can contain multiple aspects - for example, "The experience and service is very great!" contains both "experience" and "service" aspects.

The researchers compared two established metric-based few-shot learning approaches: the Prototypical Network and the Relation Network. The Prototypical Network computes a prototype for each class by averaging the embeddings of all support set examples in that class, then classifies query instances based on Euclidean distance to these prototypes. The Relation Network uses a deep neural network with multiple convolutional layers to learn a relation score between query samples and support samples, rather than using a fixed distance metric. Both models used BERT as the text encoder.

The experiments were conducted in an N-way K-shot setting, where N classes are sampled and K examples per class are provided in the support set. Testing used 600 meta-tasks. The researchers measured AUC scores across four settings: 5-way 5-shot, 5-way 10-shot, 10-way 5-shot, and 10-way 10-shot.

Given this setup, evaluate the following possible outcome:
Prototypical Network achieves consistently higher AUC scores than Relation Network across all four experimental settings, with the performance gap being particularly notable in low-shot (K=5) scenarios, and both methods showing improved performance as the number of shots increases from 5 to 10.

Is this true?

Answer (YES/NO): NO